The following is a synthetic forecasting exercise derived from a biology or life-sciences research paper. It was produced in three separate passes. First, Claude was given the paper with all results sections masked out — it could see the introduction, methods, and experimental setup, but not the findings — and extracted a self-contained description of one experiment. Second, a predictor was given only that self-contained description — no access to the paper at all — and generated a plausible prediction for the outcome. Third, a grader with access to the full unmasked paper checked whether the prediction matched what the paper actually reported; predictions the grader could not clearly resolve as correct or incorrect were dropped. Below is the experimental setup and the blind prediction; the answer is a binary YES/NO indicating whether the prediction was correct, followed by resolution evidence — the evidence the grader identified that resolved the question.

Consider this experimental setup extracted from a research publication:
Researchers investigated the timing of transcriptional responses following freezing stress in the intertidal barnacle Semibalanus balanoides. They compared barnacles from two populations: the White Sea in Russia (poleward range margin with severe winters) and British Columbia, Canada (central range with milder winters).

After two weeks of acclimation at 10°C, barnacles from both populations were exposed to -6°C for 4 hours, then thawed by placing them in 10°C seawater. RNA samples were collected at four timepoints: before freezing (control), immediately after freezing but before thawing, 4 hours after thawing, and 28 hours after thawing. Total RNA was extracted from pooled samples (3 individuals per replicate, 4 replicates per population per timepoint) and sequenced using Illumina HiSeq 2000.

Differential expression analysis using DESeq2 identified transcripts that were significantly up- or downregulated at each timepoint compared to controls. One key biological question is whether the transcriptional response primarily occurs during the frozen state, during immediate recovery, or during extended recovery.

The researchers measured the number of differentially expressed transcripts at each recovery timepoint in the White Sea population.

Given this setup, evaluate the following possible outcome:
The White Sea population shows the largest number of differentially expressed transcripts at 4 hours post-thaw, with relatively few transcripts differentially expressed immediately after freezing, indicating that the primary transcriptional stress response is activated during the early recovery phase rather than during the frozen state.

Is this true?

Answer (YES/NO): YES